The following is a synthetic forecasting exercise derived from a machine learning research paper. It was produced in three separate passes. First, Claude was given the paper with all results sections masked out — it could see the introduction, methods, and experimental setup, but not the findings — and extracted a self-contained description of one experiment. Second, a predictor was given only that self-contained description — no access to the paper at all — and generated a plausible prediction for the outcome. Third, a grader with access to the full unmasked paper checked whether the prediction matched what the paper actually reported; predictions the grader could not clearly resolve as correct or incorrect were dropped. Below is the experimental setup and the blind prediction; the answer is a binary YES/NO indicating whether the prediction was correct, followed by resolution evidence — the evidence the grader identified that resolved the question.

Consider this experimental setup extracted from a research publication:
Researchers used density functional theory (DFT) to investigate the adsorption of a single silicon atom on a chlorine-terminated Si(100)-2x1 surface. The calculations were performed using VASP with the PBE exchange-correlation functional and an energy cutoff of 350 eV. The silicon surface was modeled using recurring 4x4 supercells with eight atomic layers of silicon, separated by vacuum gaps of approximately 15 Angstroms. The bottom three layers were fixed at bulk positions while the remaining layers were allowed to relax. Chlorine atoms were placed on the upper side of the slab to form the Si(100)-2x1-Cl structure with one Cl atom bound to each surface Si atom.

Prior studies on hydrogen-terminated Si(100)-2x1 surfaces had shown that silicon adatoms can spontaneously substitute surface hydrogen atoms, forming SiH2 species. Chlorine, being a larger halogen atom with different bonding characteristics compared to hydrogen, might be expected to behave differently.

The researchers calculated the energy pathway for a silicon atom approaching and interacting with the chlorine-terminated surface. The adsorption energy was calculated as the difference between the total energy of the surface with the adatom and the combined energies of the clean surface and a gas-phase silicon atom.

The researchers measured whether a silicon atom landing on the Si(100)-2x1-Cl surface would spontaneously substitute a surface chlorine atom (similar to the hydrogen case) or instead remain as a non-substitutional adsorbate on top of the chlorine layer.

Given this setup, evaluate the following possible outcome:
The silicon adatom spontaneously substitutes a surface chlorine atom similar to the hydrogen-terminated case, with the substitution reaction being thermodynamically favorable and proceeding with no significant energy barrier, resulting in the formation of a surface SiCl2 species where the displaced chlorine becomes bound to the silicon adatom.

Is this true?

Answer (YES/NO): NO